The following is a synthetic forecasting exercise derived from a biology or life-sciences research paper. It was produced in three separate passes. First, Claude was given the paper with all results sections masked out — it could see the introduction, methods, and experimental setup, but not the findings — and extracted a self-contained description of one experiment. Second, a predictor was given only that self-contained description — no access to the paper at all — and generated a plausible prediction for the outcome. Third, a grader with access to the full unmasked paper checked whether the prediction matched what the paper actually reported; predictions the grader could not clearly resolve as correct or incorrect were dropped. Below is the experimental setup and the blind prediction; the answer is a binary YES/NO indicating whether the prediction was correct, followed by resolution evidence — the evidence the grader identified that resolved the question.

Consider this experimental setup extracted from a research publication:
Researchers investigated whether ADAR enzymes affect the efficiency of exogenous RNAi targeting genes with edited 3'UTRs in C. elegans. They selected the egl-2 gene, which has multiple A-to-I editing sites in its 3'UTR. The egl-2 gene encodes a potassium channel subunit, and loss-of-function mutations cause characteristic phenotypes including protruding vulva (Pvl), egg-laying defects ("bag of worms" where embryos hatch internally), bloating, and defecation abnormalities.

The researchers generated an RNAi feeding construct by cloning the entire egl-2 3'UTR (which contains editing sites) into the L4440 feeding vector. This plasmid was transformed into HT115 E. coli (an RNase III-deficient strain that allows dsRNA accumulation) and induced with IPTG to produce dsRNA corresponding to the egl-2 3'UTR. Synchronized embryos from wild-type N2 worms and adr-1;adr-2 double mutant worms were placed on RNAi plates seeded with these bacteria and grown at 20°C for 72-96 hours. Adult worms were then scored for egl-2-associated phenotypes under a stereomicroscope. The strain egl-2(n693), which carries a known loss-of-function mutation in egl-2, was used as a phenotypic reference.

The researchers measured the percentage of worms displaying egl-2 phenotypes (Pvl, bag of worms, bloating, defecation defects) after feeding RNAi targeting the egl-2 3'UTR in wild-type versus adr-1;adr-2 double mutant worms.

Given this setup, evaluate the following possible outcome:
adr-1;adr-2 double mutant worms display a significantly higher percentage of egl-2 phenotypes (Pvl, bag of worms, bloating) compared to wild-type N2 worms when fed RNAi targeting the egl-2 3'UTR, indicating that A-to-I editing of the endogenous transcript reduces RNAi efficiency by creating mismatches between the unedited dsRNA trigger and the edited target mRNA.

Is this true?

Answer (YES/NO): NO